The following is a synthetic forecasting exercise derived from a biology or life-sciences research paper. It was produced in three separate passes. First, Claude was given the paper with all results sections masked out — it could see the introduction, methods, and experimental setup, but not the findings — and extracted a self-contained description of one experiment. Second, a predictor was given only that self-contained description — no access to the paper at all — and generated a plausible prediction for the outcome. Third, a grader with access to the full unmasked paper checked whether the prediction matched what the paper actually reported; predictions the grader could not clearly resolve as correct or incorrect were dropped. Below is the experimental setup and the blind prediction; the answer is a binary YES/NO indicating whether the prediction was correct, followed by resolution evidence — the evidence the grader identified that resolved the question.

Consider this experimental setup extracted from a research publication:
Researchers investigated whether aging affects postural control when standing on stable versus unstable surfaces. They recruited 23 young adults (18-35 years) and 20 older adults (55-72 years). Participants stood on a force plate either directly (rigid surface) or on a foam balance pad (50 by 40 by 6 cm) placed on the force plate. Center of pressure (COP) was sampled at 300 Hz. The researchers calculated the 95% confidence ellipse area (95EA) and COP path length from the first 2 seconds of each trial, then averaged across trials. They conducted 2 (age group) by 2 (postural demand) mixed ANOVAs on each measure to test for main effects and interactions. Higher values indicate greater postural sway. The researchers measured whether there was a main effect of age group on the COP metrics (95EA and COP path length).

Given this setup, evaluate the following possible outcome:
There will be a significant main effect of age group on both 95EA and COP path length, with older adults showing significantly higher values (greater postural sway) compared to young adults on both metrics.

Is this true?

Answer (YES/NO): NO